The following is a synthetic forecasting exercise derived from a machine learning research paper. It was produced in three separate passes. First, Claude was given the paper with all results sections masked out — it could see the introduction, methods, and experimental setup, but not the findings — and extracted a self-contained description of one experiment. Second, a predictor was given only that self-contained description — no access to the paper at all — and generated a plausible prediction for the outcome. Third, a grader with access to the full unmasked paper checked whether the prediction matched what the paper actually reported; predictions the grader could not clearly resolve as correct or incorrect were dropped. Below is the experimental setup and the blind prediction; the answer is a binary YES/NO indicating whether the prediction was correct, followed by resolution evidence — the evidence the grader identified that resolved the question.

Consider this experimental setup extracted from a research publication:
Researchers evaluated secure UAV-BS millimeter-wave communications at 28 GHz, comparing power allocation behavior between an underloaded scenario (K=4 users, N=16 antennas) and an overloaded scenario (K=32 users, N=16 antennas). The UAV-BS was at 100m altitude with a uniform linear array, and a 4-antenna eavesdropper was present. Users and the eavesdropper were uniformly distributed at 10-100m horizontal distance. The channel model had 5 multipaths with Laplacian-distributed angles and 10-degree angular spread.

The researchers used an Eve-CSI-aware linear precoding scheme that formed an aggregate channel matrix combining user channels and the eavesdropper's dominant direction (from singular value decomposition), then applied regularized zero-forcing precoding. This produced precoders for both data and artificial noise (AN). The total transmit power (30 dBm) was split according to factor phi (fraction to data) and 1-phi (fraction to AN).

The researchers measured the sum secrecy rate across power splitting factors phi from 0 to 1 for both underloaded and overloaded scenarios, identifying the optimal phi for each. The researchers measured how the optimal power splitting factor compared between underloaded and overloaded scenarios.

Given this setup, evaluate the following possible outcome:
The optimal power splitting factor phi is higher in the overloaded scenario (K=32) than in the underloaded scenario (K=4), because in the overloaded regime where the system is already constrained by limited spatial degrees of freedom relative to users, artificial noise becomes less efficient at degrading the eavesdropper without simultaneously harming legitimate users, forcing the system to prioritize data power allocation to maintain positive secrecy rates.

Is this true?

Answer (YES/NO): NO